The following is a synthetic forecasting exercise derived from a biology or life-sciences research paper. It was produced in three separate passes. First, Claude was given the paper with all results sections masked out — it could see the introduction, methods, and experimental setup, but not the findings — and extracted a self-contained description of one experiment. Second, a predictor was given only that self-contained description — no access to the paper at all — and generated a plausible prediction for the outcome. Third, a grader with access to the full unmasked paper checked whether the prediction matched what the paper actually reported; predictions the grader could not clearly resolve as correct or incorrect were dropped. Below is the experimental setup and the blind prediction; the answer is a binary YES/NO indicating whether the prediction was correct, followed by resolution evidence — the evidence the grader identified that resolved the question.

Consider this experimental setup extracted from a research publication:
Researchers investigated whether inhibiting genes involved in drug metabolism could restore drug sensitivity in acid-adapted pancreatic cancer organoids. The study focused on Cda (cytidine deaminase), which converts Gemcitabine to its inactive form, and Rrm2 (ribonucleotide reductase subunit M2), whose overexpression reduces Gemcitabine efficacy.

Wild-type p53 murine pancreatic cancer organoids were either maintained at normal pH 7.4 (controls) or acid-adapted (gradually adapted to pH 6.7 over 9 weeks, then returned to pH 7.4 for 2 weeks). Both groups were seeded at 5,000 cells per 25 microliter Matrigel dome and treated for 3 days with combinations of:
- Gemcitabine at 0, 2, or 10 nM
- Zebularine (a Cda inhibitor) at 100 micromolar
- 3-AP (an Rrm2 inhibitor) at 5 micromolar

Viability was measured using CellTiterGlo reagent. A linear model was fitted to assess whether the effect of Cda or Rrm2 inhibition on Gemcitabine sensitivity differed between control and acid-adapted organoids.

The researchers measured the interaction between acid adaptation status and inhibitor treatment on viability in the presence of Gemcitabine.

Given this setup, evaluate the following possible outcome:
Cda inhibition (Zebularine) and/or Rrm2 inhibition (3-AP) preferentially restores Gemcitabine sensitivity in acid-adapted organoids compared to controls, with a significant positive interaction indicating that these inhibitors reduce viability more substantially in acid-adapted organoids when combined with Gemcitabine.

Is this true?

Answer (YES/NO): YES